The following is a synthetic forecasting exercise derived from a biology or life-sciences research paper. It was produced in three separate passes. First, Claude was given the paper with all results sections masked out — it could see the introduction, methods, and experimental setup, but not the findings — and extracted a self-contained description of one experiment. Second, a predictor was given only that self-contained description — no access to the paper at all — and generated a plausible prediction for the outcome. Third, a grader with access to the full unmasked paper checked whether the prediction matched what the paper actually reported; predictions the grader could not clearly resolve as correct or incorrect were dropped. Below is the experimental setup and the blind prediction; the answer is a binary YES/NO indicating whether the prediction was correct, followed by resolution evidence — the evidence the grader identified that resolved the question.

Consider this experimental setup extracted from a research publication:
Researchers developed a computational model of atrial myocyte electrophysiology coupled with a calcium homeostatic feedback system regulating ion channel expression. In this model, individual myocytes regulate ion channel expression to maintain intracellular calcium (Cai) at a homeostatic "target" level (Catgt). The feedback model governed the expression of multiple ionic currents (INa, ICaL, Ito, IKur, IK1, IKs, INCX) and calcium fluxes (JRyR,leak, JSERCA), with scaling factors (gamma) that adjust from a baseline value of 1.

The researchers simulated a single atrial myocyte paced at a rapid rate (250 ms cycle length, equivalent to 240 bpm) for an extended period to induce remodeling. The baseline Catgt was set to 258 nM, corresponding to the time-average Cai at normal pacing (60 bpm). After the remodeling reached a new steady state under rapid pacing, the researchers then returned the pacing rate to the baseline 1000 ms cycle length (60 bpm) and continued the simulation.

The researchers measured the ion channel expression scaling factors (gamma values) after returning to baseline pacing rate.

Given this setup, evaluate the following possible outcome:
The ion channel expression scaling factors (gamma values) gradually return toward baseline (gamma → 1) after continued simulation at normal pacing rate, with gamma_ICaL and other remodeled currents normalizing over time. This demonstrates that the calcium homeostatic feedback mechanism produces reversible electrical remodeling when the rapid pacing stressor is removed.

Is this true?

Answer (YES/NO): YES